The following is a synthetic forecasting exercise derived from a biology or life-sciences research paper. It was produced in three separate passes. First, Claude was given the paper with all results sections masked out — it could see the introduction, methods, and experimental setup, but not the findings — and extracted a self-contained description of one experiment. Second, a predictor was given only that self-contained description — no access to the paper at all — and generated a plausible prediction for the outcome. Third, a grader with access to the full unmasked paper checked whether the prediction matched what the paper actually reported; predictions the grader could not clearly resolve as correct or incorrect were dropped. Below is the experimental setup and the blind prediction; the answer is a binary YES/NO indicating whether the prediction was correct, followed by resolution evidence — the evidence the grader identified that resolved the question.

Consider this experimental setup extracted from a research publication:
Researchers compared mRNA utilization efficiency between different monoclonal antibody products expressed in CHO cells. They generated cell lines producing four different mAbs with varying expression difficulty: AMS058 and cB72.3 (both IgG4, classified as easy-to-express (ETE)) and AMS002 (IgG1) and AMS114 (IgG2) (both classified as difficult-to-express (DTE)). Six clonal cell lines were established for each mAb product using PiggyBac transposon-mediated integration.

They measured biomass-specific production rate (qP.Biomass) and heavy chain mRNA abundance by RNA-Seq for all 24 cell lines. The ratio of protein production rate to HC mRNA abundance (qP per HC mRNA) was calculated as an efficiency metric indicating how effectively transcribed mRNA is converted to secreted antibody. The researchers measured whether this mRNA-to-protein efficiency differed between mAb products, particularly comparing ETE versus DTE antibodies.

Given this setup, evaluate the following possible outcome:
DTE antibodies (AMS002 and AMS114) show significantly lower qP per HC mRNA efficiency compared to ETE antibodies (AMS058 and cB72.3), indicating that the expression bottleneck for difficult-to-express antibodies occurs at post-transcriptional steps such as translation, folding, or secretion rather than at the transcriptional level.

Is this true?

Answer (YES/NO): YES